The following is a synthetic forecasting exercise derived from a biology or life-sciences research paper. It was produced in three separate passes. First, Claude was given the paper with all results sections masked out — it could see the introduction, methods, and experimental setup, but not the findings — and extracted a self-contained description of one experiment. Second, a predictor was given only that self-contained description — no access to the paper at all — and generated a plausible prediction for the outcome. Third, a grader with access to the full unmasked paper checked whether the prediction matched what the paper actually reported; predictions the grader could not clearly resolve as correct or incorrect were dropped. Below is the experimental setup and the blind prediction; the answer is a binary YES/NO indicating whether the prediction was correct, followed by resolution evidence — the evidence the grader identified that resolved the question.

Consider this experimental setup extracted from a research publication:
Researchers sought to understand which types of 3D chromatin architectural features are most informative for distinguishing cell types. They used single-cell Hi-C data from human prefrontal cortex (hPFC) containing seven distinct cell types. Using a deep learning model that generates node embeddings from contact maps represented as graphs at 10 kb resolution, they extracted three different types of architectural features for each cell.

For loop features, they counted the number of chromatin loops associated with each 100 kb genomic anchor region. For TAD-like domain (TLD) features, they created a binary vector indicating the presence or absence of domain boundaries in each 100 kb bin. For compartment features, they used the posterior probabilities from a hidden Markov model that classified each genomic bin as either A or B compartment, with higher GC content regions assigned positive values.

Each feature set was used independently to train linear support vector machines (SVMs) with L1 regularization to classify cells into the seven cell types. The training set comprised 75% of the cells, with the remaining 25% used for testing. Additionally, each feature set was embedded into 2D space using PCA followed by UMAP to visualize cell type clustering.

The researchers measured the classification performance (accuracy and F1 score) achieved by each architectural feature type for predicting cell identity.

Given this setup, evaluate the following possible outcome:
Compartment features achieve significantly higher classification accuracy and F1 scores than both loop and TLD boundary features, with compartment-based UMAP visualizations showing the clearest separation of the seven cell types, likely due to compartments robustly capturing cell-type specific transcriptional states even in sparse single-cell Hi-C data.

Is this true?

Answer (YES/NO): NO